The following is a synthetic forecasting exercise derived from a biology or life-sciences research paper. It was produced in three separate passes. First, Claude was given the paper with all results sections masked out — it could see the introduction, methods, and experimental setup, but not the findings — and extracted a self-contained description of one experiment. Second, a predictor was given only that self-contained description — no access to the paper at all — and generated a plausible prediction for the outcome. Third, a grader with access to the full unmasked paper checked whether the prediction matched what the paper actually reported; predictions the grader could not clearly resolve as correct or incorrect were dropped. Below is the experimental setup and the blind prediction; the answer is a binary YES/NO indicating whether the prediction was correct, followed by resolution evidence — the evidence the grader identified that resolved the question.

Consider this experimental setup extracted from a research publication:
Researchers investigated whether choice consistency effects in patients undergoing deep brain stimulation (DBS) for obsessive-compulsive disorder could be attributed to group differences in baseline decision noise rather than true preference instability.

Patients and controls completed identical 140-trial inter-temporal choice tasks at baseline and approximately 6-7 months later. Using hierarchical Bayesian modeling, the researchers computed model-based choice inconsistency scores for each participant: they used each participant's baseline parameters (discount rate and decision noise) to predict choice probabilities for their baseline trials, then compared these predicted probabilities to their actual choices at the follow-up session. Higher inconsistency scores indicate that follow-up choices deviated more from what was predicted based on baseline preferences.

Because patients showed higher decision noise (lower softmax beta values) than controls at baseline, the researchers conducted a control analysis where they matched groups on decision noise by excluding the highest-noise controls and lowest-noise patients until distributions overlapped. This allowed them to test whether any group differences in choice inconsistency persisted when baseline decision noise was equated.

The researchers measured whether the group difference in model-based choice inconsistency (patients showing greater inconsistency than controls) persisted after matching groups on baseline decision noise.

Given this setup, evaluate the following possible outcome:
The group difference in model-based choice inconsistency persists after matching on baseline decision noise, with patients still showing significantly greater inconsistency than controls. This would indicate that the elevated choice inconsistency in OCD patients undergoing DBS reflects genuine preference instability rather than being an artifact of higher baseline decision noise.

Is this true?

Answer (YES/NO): YES